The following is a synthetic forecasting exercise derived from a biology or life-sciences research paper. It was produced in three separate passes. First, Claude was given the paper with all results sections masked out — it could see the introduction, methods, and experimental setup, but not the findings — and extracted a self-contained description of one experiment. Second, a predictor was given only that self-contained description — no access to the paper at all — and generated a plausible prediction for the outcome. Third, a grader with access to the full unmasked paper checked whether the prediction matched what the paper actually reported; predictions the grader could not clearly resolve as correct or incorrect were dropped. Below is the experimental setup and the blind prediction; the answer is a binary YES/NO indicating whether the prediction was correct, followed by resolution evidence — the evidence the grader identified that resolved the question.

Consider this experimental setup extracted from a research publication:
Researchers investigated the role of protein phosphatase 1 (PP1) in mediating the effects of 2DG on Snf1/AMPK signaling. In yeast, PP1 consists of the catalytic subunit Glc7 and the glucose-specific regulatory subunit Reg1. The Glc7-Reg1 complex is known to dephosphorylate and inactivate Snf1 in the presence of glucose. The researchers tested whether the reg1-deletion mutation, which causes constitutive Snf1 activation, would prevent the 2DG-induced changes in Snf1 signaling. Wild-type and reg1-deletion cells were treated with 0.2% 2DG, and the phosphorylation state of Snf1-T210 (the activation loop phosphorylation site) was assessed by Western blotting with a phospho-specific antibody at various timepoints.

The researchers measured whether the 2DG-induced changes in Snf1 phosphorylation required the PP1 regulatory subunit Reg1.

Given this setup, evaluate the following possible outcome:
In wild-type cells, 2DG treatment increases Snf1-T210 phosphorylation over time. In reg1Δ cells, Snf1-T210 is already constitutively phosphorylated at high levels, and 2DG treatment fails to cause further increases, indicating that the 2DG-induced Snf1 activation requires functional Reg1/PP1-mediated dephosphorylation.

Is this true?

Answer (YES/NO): NO